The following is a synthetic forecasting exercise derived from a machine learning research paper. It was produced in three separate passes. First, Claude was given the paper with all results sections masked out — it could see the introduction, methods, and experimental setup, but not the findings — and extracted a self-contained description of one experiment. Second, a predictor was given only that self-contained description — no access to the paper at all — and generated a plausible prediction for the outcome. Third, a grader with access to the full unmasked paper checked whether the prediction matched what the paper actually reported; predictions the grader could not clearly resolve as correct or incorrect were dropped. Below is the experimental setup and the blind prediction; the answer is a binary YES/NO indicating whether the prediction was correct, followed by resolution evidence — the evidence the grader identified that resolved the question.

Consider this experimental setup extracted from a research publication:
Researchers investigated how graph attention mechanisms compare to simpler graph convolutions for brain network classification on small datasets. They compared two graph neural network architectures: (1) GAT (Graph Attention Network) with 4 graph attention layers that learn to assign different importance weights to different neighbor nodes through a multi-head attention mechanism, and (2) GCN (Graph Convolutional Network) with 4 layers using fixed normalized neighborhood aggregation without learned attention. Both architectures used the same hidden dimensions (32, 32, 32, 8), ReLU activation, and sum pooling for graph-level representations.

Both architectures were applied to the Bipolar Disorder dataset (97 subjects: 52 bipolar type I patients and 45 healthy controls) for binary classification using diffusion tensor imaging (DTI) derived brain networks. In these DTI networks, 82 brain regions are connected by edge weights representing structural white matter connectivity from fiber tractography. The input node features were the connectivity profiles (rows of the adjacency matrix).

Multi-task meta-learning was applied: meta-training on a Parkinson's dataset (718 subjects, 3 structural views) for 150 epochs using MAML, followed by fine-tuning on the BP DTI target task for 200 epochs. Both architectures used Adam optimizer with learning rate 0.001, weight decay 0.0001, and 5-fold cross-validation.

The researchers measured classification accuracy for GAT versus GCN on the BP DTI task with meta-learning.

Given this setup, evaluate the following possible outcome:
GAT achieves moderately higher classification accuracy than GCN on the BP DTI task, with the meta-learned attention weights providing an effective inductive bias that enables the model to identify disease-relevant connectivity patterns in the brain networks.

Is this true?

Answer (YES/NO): NO